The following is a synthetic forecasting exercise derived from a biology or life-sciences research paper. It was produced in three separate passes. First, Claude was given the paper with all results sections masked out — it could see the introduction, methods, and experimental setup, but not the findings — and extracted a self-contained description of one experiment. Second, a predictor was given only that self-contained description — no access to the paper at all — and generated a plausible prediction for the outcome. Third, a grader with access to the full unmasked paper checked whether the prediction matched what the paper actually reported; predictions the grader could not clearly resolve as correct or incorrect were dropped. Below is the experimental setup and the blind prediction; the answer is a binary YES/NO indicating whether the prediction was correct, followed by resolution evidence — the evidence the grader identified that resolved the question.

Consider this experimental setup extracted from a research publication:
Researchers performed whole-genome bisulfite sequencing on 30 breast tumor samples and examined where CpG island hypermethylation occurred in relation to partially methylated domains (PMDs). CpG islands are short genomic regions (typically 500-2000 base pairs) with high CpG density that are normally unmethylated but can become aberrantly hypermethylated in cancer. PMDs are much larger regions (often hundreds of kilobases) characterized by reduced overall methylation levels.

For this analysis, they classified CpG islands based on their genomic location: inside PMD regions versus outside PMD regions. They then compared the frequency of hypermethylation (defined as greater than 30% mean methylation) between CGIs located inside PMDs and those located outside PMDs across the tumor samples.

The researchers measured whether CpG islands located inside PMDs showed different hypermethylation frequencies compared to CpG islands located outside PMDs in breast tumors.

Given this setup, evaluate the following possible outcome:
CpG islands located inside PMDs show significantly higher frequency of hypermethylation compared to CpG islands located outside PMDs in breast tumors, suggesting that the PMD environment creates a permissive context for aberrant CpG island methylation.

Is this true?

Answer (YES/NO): YES